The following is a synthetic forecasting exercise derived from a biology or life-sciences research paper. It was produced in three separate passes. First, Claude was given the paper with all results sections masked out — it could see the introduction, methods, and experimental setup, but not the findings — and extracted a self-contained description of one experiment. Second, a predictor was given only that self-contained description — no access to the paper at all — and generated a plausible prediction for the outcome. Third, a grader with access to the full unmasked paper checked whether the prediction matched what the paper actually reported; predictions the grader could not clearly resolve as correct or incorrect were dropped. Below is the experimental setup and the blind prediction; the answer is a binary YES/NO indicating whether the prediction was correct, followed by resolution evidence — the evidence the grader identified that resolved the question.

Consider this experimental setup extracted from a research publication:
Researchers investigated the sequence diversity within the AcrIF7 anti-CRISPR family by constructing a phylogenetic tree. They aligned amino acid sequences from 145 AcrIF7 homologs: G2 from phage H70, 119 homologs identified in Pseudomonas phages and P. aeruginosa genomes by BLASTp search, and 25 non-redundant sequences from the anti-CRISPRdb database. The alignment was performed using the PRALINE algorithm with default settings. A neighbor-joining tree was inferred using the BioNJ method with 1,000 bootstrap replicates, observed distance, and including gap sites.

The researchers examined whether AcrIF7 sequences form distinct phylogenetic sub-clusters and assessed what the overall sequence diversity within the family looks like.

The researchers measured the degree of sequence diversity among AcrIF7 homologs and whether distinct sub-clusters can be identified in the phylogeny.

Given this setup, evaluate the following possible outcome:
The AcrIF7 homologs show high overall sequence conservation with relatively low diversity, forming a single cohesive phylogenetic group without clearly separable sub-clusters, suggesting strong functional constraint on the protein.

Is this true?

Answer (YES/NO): NO